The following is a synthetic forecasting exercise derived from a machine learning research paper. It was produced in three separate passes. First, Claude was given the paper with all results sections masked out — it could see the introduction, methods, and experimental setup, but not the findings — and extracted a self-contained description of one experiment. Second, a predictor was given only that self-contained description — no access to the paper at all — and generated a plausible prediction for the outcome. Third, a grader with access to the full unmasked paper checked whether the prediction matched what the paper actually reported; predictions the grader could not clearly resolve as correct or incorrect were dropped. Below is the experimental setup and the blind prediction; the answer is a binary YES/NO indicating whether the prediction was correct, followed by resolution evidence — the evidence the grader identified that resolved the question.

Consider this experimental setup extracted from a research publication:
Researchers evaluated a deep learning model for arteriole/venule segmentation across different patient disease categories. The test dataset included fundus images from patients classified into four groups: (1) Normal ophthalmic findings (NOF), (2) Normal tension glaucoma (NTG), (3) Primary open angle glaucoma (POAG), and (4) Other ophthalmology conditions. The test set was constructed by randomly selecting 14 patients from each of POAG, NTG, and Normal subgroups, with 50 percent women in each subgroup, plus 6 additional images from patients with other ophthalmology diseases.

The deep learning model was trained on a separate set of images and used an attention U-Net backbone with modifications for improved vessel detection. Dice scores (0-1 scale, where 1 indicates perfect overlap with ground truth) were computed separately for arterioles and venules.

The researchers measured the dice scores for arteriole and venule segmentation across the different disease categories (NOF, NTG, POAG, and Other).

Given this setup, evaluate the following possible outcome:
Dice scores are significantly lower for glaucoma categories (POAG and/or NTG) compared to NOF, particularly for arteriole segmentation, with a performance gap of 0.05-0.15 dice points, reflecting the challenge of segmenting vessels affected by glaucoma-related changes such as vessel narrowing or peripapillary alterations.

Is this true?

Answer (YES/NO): NO